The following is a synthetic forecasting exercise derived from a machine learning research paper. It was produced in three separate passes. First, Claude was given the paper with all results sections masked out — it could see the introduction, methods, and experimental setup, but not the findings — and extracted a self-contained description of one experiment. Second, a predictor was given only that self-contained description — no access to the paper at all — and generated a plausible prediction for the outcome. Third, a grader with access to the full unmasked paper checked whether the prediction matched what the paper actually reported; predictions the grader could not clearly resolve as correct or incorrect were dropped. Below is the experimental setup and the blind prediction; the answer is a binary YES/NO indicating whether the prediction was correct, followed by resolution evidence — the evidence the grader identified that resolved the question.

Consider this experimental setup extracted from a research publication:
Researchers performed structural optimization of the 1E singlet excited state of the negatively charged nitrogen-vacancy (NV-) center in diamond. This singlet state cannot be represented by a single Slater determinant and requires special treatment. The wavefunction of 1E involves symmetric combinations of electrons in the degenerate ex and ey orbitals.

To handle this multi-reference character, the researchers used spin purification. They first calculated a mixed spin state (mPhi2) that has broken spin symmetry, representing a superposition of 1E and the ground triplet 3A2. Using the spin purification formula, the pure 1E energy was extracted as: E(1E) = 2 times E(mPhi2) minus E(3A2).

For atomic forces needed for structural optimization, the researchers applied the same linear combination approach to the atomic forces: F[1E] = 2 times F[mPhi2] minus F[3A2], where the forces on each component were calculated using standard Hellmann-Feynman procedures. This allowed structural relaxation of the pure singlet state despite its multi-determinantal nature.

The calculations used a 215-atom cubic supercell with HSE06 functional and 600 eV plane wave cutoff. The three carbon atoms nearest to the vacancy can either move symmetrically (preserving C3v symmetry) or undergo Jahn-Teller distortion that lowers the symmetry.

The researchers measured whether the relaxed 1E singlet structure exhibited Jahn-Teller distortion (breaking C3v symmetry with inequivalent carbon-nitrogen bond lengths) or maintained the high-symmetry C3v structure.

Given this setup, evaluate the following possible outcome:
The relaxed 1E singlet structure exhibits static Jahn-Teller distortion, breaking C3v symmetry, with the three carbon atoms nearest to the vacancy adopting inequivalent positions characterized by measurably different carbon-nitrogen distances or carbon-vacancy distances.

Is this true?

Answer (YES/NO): YES